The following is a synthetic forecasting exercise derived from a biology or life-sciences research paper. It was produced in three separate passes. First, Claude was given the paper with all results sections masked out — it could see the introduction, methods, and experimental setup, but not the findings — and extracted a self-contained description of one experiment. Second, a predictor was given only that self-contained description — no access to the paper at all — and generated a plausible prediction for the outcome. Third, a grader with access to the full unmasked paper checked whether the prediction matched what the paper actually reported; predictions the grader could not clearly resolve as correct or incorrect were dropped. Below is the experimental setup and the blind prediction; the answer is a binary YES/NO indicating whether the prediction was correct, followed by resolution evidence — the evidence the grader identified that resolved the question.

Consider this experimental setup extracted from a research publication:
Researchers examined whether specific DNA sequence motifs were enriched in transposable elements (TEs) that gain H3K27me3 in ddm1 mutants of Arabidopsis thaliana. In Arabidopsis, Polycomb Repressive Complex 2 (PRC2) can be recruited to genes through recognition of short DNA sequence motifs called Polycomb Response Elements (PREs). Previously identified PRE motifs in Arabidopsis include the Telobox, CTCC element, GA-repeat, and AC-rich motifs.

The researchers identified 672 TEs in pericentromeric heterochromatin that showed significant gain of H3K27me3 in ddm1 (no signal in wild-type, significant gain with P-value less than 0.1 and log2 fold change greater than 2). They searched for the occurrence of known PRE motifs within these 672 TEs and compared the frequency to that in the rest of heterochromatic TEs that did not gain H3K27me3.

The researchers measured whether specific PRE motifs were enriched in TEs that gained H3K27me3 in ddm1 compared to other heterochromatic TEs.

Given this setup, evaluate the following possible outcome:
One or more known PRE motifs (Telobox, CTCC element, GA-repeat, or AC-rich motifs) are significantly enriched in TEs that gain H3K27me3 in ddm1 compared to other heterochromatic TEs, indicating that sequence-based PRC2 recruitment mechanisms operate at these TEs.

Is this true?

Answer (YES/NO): YES